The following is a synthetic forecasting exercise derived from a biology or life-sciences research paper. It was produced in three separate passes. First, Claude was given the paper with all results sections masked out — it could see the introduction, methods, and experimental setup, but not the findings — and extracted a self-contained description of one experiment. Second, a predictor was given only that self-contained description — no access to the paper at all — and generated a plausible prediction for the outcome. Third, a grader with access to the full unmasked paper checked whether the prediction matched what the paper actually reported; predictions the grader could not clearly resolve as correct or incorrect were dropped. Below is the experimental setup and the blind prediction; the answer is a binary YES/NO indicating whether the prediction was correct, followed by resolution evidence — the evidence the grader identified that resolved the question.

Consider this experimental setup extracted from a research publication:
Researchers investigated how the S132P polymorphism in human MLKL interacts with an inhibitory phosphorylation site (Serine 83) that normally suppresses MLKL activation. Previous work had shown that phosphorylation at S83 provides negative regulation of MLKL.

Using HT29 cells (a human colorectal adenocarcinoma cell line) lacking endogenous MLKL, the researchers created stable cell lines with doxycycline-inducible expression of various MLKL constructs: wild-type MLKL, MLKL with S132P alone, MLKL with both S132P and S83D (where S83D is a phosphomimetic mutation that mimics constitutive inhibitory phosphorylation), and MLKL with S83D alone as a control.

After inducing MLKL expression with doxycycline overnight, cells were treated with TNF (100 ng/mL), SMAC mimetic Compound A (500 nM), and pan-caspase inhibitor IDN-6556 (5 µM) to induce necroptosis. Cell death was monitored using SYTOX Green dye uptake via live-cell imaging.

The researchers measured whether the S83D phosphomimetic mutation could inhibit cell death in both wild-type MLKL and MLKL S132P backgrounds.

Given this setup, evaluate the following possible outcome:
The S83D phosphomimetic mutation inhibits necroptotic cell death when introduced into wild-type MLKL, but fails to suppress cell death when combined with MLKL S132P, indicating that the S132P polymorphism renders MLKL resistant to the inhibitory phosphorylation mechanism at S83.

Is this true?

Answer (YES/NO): YES